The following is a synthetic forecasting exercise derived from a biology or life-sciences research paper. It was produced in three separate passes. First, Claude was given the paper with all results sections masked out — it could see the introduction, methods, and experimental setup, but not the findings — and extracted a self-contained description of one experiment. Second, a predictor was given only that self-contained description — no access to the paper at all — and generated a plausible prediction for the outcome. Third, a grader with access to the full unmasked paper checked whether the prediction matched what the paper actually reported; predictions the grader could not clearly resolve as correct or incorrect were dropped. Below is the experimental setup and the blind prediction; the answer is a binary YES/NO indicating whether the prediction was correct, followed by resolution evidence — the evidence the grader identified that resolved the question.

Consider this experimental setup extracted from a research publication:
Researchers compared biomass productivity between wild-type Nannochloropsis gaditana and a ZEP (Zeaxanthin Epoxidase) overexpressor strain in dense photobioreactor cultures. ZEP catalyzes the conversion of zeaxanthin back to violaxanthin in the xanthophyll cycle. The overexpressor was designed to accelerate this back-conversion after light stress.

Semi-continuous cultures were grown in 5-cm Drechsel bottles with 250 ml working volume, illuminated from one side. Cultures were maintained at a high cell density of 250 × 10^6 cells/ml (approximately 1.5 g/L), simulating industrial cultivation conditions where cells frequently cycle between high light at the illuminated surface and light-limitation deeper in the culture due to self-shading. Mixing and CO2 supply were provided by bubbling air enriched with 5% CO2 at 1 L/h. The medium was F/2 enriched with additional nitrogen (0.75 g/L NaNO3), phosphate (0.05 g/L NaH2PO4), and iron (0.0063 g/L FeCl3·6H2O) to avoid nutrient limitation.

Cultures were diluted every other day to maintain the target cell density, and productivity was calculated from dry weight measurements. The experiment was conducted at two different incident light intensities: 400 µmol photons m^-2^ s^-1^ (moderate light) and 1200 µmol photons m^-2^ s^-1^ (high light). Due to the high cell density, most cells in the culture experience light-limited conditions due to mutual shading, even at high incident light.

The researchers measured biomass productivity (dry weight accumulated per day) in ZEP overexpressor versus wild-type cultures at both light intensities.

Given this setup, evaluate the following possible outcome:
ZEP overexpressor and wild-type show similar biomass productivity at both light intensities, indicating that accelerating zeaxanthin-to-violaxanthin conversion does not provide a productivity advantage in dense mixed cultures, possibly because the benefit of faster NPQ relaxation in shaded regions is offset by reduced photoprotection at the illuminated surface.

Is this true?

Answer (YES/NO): NO